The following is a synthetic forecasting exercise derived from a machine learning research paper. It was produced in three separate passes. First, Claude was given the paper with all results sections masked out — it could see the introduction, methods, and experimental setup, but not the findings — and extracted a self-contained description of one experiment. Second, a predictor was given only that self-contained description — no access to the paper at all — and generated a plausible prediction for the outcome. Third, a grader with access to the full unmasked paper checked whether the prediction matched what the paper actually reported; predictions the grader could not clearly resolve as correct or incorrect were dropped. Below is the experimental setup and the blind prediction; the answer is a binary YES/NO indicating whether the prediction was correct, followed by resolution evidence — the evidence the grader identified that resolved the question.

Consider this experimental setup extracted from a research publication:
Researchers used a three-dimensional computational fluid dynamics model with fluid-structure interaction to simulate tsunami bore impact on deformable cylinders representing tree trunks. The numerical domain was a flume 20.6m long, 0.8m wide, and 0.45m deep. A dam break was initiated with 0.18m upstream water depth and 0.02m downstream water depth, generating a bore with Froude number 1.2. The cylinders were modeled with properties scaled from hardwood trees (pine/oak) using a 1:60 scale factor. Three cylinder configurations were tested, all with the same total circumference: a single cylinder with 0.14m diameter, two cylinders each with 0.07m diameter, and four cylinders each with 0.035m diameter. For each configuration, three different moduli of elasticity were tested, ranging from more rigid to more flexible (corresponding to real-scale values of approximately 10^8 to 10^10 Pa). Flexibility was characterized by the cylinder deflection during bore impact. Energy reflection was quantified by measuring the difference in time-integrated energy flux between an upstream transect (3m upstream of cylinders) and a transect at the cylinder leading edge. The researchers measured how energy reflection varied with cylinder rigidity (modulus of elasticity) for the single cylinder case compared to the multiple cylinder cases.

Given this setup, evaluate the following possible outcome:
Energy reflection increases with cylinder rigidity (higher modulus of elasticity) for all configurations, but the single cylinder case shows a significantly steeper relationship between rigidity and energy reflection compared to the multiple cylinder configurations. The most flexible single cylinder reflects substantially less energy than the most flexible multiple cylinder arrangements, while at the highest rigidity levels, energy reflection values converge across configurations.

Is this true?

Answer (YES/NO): NO